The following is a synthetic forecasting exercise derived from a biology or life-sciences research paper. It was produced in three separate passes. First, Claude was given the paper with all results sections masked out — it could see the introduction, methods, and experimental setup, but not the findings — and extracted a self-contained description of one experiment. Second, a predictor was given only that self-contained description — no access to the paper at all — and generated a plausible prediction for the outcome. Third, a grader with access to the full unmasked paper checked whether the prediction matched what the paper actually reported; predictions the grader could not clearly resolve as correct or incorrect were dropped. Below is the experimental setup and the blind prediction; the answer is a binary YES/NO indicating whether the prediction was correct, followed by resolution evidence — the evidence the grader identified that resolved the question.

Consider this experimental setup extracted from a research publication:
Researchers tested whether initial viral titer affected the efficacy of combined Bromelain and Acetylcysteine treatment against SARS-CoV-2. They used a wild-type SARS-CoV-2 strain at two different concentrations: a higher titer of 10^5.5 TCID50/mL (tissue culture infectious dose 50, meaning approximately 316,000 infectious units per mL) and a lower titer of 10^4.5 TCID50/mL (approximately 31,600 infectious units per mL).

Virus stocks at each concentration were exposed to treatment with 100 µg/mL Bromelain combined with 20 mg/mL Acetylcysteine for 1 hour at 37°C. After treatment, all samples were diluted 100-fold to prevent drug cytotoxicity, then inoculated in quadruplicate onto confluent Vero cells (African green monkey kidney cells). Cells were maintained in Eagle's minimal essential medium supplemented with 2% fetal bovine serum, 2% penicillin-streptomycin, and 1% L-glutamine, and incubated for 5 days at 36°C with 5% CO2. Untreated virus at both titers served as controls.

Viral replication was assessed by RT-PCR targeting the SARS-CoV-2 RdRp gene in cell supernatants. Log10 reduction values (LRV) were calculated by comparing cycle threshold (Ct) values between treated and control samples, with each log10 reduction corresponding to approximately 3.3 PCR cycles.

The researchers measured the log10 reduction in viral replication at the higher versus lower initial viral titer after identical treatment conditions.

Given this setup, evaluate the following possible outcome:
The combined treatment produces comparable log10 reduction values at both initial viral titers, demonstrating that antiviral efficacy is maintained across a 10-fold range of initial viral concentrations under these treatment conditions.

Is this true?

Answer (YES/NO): NO